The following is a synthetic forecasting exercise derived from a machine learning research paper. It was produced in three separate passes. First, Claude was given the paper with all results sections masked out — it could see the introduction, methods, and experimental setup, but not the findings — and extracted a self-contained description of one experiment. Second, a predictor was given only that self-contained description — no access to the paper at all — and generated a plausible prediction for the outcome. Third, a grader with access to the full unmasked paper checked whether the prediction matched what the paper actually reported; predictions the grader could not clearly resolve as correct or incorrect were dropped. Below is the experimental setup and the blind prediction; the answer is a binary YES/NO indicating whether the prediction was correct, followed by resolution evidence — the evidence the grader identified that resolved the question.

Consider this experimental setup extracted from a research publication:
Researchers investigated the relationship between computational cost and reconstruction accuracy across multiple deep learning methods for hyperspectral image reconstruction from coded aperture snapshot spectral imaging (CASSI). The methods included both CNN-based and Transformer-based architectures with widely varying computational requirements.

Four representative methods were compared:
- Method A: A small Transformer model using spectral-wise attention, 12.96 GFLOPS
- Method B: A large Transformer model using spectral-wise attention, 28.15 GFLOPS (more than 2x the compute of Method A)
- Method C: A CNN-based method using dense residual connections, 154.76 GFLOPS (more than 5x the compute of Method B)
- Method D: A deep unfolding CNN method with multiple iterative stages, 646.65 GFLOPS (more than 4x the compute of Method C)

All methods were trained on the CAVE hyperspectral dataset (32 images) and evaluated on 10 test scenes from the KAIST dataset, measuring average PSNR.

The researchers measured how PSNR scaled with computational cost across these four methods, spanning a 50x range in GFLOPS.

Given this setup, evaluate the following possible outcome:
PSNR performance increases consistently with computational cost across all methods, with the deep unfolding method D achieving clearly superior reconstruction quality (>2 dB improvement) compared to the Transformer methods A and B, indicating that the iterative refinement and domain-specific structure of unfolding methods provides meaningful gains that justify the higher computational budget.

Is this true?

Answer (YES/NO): NO